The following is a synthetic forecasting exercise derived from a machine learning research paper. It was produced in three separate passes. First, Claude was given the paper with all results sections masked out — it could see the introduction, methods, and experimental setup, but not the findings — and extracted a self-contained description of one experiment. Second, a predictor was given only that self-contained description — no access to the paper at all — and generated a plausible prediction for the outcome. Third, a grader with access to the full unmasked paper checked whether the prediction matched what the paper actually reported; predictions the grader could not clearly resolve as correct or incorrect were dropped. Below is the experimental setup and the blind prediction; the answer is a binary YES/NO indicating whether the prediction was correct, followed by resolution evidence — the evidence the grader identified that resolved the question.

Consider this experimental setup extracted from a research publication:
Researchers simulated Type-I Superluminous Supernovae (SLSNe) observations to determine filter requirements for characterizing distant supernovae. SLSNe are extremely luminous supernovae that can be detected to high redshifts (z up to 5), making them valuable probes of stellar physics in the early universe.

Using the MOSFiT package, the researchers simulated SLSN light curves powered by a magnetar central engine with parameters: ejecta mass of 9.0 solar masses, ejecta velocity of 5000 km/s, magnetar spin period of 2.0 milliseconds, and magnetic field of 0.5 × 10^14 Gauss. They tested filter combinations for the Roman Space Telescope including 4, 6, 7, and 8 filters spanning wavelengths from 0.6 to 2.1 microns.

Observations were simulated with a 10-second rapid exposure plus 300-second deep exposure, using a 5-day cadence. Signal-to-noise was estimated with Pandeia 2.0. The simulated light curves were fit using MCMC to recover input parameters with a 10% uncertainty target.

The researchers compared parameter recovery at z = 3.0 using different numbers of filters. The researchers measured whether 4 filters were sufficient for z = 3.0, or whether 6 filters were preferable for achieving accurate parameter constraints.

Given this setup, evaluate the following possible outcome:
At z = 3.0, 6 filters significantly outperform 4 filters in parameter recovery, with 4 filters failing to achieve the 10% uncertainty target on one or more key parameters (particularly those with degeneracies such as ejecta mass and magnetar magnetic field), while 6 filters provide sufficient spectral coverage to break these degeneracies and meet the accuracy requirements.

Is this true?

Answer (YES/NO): NO